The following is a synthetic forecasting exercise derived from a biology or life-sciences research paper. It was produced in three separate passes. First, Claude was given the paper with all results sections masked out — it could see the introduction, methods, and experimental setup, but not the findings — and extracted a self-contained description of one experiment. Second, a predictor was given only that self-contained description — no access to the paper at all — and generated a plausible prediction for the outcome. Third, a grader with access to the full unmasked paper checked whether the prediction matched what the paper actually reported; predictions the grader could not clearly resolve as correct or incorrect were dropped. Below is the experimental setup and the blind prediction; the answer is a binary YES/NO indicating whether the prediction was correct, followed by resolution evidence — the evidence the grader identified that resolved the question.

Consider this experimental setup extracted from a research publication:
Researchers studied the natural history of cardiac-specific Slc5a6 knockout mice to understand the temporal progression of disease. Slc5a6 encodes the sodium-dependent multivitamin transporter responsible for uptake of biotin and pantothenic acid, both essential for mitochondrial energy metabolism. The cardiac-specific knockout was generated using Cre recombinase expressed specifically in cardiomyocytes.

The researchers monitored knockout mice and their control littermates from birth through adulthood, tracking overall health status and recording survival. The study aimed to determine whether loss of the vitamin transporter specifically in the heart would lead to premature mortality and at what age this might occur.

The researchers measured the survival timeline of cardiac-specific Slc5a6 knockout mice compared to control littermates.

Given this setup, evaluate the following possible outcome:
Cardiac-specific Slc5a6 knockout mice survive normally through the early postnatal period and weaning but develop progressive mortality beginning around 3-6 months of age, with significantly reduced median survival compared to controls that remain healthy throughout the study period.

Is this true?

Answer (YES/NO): NO